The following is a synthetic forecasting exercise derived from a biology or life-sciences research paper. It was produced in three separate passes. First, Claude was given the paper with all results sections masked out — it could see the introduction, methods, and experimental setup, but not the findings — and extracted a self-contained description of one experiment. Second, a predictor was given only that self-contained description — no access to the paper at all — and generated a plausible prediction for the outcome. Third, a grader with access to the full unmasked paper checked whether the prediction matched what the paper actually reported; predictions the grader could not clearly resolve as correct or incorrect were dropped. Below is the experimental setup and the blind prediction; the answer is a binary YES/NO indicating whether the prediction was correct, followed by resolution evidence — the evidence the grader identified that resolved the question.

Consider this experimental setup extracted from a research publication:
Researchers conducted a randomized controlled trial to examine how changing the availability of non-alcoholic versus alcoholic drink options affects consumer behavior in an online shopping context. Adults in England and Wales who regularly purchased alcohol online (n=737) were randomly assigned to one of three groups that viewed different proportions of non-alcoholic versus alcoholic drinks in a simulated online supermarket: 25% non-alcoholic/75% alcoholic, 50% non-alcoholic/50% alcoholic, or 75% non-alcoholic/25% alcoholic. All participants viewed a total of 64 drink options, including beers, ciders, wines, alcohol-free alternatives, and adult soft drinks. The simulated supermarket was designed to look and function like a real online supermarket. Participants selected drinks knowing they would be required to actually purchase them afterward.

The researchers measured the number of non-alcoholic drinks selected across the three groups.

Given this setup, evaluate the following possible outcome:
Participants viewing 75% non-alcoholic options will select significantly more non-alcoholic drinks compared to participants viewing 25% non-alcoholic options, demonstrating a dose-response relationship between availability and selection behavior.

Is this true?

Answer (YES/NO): NO